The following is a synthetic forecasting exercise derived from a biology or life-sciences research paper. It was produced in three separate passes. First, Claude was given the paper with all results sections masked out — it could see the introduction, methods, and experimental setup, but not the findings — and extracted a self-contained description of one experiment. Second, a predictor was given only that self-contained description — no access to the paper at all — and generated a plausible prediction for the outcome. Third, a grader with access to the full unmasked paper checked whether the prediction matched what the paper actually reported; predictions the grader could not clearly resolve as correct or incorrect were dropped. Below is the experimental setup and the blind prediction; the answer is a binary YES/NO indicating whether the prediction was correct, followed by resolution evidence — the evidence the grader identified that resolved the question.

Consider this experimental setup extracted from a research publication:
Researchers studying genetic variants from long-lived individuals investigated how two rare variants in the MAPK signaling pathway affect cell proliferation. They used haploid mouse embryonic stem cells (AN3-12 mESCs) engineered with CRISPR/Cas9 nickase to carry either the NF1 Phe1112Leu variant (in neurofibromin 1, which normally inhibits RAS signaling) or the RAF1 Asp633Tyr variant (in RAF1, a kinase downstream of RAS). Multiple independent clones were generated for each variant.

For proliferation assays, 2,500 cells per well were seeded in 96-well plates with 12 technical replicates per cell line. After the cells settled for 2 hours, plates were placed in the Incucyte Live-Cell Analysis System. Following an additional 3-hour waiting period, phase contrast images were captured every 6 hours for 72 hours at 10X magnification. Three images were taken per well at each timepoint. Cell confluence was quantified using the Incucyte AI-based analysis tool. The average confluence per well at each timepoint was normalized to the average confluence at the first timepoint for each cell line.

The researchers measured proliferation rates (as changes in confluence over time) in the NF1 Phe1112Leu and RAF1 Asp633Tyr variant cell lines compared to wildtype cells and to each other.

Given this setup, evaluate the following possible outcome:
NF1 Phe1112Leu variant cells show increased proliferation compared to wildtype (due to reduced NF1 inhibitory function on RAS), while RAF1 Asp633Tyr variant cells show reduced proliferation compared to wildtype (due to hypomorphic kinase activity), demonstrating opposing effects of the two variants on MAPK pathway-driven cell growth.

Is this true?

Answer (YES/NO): NO